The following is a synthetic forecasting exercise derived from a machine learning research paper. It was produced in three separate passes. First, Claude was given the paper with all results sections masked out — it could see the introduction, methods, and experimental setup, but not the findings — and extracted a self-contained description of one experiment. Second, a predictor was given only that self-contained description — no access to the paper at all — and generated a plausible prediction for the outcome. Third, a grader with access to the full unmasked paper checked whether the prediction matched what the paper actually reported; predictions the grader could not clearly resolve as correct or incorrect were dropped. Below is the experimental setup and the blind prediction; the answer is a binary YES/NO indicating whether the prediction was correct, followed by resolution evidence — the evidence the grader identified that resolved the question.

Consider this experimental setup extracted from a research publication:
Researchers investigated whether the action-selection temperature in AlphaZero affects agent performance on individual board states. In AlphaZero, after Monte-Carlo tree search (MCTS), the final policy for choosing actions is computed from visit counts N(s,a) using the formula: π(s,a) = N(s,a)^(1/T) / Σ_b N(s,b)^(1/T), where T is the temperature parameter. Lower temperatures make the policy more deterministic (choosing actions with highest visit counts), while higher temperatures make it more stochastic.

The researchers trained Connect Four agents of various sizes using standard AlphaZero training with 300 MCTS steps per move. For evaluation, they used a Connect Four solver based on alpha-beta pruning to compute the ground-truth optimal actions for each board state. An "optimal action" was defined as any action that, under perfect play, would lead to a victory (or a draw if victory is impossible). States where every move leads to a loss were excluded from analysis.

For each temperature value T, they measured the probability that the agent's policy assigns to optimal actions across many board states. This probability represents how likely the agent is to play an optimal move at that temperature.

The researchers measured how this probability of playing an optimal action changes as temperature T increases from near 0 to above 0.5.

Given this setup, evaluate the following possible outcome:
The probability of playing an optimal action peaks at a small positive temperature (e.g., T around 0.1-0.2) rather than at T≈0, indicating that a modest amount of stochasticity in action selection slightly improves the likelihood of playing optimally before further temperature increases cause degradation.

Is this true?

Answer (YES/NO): NO